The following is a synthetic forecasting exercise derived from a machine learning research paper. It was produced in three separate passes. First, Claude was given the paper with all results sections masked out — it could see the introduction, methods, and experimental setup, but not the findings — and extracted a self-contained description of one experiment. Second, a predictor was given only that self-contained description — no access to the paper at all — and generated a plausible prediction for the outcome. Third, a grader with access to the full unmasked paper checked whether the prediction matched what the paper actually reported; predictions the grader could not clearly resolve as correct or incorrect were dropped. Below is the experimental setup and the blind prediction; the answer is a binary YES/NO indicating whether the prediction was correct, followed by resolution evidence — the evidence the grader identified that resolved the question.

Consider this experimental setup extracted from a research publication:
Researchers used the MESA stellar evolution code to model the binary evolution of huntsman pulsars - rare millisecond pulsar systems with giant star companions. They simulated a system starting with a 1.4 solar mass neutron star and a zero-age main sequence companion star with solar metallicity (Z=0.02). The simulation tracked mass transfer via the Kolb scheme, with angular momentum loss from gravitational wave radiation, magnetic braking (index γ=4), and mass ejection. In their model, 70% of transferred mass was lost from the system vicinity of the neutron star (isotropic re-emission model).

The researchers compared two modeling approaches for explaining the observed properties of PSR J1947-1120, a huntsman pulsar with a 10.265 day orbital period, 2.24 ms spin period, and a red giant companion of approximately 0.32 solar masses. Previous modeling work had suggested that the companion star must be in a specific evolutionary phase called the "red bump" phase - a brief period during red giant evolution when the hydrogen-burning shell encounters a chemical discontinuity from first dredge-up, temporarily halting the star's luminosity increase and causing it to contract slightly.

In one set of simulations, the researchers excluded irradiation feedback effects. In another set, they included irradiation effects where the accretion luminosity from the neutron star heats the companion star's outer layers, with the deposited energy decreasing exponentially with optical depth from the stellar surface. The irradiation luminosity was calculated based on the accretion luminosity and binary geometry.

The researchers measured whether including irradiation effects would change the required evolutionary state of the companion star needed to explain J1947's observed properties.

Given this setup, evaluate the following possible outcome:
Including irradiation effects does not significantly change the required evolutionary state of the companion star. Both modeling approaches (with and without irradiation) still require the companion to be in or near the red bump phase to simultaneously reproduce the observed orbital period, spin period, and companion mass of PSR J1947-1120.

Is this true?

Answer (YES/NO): NO